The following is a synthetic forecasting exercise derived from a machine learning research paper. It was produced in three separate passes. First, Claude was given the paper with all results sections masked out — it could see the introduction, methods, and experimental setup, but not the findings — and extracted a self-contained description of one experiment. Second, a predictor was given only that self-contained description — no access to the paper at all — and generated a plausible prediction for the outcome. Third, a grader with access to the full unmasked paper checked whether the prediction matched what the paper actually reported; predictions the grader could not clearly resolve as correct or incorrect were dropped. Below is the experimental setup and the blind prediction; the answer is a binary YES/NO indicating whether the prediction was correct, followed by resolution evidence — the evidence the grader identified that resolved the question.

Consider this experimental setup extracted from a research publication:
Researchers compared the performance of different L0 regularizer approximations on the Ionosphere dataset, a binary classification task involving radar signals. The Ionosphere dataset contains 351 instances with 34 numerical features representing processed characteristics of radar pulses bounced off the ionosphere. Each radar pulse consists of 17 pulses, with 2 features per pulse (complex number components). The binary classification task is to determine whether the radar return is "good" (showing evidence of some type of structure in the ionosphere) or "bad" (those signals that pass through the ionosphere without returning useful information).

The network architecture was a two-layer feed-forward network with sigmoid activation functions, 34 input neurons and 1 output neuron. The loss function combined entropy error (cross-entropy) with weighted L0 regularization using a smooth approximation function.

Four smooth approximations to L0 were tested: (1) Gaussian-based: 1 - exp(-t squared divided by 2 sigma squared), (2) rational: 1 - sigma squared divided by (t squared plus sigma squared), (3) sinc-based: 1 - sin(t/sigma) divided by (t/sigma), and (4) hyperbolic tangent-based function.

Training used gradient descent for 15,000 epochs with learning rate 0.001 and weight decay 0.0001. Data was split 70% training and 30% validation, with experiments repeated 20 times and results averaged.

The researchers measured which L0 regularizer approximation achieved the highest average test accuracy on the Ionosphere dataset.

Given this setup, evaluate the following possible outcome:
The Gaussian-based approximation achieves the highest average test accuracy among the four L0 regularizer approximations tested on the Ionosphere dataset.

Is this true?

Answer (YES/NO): NO